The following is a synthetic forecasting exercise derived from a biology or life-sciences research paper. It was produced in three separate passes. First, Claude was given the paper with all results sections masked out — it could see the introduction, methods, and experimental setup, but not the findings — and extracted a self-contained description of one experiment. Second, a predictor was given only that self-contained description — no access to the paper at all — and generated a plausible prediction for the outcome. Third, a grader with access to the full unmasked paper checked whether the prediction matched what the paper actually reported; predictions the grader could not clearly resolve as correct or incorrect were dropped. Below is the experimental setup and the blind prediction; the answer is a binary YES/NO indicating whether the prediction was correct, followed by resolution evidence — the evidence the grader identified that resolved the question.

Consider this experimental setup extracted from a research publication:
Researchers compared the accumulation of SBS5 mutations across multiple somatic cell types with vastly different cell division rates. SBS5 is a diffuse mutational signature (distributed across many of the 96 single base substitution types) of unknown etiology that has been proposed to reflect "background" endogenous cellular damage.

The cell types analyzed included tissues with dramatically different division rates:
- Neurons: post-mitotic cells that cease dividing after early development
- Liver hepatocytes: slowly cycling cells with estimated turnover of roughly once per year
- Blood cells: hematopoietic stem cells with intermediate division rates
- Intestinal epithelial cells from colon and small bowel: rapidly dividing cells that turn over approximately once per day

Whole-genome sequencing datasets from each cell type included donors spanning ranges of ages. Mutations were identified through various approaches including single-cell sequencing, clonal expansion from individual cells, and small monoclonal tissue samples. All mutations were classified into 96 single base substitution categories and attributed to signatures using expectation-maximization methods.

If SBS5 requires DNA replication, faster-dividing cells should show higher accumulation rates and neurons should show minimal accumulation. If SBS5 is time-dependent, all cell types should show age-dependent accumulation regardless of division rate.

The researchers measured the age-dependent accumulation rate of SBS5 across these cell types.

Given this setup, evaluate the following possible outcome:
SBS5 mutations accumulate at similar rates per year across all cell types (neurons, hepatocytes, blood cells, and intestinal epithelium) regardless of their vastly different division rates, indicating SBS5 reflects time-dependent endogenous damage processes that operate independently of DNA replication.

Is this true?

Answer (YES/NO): NO